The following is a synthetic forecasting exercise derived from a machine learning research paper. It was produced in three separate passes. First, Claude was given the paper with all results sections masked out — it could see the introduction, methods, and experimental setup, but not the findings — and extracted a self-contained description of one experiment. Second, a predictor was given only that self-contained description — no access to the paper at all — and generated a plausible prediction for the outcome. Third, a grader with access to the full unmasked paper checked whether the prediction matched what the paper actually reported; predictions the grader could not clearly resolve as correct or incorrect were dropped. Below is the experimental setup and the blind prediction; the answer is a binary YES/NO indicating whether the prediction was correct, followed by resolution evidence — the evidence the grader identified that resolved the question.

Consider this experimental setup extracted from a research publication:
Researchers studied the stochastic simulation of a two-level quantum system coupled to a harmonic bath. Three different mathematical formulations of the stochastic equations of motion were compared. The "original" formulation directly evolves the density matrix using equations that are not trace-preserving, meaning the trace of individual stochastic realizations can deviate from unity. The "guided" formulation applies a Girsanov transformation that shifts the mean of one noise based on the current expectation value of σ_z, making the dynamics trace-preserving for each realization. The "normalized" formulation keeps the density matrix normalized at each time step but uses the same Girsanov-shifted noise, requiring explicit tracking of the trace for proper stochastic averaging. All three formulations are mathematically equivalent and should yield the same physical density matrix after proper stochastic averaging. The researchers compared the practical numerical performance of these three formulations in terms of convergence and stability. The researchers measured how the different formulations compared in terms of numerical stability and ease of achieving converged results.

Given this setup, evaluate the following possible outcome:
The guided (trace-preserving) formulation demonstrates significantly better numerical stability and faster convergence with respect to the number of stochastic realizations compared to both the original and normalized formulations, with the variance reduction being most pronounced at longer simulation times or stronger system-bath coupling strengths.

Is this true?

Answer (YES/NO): NO